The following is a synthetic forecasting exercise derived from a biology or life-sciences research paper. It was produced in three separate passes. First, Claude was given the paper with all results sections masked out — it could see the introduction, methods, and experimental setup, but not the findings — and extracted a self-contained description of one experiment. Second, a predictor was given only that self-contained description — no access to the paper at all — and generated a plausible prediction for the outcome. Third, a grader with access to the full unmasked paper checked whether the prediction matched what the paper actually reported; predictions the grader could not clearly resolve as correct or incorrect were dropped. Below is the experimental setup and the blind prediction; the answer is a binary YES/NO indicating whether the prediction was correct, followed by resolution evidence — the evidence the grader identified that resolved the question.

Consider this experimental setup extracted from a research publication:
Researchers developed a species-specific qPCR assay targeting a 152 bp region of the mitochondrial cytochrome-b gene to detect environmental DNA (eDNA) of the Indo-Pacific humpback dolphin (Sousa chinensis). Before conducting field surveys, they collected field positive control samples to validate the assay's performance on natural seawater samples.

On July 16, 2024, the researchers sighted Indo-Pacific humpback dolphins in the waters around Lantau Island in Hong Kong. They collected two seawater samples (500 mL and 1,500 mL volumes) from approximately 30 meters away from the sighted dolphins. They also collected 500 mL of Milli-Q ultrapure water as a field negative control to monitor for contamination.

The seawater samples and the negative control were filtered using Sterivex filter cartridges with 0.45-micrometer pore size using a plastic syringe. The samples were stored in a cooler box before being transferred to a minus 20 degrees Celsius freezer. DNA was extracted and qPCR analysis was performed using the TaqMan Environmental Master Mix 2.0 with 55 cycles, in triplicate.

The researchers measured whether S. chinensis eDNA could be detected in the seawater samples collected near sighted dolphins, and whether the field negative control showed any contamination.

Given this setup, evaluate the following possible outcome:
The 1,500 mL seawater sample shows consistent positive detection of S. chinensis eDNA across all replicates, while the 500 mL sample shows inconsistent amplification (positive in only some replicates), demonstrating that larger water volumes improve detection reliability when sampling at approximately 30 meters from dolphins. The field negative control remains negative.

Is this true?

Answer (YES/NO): NO